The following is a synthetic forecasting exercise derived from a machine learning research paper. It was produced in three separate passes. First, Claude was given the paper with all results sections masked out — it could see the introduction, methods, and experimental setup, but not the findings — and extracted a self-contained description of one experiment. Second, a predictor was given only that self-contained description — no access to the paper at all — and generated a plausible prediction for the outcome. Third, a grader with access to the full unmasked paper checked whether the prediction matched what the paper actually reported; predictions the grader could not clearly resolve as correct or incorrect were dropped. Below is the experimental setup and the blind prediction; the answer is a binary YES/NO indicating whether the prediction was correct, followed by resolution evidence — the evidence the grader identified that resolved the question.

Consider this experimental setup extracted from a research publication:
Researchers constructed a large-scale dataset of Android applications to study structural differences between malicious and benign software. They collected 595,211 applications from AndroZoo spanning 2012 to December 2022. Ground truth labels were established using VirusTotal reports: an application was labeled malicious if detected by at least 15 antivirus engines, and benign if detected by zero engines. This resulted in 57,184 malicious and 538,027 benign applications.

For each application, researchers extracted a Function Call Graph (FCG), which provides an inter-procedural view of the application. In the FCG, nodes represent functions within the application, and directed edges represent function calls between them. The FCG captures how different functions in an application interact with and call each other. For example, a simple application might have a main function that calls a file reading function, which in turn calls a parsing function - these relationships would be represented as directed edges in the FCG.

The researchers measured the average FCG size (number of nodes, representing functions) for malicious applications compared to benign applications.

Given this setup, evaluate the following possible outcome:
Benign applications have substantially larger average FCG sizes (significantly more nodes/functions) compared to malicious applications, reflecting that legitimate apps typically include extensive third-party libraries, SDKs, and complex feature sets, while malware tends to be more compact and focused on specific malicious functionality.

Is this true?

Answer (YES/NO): YES